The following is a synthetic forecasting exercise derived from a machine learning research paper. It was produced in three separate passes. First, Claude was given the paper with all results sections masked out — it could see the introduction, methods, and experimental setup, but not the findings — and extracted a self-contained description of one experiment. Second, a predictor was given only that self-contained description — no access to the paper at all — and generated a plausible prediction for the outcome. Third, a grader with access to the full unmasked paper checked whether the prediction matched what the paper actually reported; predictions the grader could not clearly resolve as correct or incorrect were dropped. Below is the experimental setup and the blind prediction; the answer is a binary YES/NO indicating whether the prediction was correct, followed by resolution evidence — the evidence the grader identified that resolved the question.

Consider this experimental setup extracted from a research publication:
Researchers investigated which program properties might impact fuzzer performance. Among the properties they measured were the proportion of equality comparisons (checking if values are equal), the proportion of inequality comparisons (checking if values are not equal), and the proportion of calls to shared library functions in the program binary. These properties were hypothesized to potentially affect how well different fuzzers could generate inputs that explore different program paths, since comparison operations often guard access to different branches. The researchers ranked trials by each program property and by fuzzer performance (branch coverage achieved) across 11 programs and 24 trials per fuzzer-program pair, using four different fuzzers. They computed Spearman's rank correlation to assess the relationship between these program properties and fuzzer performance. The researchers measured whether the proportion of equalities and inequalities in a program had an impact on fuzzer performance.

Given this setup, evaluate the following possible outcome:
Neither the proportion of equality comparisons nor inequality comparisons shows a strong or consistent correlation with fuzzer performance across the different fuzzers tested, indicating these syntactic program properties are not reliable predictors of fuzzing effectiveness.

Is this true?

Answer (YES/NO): YES